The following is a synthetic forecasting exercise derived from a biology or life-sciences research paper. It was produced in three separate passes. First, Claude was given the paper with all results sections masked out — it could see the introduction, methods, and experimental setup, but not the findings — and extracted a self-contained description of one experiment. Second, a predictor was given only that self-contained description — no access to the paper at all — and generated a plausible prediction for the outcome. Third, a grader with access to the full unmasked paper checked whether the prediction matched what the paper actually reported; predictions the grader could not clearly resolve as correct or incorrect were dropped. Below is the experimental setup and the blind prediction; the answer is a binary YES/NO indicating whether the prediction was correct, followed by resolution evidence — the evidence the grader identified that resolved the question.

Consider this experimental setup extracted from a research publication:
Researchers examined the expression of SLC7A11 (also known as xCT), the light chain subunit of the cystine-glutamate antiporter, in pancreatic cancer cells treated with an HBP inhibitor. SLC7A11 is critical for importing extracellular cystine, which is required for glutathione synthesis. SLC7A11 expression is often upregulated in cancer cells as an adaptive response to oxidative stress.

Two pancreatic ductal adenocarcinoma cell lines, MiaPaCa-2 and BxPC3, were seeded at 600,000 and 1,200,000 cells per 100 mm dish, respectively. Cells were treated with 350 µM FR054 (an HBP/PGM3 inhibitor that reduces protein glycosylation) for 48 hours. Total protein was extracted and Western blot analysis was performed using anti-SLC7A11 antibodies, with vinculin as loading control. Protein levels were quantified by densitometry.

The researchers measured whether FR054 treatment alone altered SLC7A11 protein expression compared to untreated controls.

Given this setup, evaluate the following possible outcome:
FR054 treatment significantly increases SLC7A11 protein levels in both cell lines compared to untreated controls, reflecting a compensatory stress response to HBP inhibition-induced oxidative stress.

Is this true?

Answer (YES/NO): NO